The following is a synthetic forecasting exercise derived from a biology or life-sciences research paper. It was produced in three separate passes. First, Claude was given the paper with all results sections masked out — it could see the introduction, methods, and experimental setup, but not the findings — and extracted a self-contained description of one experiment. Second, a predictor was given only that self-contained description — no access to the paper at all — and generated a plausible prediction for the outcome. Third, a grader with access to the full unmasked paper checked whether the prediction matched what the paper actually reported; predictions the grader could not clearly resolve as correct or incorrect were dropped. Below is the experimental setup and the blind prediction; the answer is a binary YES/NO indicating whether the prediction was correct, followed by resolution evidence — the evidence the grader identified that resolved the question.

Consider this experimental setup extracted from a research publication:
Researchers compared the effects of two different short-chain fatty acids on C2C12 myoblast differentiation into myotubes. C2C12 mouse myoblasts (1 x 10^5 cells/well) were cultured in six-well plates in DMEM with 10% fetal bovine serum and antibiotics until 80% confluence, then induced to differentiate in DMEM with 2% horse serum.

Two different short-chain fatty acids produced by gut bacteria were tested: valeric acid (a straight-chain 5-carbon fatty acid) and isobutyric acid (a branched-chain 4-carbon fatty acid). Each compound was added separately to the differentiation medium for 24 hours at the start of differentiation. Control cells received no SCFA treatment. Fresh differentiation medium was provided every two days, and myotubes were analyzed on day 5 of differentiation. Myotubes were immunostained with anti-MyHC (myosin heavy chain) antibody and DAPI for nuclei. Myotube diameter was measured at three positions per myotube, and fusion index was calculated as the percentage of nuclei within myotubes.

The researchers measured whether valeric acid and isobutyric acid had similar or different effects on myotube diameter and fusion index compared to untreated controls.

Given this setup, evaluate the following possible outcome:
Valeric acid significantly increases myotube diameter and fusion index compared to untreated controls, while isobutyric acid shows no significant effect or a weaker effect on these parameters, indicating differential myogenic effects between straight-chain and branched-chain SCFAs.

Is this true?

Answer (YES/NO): NO